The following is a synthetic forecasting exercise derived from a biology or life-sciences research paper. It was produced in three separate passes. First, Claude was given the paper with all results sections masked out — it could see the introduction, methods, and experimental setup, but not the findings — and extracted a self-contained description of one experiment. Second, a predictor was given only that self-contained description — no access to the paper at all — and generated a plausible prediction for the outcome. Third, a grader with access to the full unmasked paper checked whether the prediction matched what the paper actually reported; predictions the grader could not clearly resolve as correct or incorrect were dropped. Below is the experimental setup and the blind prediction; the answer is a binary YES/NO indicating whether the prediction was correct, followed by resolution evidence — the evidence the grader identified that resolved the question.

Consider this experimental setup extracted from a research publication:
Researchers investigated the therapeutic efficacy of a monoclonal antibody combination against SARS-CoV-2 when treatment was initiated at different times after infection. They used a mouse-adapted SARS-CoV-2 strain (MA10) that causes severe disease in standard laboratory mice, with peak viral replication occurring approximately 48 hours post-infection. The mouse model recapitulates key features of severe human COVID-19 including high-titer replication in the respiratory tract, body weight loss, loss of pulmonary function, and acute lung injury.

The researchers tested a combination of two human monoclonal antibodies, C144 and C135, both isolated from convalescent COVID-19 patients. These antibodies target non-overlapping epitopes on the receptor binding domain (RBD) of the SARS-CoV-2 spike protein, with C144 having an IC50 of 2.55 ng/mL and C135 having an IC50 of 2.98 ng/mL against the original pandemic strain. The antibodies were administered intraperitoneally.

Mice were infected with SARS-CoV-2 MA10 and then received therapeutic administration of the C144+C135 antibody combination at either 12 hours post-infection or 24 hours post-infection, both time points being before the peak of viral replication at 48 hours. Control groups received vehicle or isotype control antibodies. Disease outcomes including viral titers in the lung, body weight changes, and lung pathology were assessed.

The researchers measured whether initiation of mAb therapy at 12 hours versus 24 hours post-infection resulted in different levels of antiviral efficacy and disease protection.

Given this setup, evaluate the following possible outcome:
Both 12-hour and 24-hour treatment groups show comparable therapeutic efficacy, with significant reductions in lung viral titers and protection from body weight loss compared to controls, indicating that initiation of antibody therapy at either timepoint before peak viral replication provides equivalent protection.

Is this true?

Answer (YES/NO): NO